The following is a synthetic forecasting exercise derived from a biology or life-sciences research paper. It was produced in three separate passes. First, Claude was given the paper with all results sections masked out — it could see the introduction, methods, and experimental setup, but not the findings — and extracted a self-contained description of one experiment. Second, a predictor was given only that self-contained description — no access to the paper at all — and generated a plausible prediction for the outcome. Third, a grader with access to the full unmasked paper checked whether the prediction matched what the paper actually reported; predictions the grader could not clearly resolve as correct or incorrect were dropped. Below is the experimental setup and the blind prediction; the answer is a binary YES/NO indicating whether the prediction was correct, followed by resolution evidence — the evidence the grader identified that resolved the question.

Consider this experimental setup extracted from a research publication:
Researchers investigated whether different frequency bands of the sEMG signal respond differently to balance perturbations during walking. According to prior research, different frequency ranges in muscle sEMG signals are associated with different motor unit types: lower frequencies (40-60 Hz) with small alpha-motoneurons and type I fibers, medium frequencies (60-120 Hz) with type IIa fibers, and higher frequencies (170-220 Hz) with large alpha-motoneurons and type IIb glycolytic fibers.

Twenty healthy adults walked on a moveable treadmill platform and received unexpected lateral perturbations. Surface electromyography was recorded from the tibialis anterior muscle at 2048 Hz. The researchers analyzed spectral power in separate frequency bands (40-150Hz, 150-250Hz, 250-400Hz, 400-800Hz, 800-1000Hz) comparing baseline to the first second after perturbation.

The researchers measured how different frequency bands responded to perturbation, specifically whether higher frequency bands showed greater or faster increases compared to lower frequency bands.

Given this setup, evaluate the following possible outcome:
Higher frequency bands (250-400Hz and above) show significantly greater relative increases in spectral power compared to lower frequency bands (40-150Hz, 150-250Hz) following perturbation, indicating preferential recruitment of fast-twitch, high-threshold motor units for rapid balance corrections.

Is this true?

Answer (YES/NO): NO